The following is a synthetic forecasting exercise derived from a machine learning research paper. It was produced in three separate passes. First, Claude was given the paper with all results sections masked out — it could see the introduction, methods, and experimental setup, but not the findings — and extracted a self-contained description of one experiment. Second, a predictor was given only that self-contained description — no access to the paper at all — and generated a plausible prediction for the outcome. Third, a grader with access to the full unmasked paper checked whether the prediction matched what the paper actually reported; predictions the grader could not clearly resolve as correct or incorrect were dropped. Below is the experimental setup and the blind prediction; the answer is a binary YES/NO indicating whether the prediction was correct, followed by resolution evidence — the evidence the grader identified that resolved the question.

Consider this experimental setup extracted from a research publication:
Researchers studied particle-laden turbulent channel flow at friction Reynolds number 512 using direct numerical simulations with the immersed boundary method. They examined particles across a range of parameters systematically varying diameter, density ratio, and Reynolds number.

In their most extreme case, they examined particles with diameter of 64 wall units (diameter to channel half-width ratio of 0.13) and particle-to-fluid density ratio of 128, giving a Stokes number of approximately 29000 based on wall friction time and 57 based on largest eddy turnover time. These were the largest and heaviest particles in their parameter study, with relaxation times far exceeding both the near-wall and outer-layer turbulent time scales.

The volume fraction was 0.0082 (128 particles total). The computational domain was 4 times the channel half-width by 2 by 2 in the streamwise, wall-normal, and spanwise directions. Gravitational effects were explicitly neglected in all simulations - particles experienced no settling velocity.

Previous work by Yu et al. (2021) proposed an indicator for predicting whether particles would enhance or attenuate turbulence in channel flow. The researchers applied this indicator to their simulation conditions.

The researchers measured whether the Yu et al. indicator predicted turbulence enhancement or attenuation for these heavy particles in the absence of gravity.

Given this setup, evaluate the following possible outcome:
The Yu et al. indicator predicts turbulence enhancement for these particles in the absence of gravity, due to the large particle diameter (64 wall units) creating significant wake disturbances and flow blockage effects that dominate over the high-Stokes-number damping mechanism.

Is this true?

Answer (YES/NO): NO